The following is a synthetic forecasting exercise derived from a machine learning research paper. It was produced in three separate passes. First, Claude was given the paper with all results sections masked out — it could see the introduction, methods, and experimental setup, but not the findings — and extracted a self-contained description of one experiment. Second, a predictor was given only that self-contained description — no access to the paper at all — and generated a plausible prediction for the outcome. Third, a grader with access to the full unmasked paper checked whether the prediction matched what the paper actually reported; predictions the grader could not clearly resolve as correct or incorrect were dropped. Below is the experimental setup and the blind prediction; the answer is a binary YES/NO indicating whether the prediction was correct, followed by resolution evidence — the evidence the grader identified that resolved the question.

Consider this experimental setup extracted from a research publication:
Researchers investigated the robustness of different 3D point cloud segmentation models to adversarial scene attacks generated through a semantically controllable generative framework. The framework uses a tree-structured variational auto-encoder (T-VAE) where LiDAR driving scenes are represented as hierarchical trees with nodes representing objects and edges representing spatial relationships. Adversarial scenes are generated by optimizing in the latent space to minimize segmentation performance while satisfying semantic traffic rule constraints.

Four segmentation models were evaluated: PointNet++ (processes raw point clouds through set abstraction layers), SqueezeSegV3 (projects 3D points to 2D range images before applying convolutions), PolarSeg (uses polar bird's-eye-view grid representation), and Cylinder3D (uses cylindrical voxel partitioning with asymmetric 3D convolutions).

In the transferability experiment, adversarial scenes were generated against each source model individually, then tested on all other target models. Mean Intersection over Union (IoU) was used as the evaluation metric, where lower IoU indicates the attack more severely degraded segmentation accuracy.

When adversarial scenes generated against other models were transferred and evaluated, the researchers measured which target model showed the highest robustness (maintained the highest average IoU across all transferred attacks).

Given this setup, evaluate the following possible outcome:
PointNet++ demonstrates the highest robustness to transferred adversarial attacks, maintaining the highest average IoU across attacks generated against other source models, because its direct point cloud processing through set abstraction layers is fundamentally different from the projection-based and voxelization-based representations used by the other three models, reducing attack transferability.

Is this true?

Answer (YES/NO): NO